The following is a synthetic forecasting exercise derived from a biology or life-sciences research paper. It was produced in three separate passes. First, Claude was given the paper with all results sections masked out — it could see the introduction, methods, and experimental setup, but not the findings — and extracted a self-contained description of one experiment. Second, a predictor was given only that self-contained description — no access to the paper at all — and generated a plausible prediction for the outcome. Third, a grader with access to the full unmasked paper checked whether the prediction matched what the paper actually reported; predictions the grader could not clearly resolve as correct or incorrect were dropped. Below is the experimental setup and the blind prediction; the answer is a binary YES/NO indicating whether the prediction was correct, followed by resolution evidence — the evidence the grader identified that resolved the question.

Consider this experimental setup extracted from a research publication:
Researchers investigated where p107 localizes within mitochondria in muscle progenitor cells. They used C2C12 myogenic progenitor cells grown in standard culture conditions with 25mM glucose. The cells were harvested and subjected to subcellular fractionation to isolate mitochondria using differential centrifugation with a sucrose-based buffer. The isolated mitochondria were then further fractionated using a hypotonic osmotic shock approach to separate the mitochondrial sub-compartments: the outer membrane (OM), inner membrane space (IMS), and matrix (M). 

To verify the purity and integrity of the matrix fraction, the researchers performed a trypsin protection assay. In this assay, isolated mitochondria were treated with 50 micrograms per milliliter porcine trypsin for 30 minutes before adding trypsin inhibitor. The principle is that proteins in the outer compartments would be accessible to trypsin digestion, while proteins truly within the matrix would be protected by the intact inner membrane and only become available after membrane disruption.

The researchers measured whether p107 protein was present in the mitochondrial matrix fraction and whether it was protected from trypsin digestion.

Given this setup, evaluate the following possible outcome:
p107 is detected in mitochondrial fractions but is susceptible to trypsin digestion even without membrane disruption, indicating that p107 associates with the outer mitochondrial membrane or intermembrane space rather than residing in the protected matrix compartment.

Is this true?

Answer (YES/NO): NO